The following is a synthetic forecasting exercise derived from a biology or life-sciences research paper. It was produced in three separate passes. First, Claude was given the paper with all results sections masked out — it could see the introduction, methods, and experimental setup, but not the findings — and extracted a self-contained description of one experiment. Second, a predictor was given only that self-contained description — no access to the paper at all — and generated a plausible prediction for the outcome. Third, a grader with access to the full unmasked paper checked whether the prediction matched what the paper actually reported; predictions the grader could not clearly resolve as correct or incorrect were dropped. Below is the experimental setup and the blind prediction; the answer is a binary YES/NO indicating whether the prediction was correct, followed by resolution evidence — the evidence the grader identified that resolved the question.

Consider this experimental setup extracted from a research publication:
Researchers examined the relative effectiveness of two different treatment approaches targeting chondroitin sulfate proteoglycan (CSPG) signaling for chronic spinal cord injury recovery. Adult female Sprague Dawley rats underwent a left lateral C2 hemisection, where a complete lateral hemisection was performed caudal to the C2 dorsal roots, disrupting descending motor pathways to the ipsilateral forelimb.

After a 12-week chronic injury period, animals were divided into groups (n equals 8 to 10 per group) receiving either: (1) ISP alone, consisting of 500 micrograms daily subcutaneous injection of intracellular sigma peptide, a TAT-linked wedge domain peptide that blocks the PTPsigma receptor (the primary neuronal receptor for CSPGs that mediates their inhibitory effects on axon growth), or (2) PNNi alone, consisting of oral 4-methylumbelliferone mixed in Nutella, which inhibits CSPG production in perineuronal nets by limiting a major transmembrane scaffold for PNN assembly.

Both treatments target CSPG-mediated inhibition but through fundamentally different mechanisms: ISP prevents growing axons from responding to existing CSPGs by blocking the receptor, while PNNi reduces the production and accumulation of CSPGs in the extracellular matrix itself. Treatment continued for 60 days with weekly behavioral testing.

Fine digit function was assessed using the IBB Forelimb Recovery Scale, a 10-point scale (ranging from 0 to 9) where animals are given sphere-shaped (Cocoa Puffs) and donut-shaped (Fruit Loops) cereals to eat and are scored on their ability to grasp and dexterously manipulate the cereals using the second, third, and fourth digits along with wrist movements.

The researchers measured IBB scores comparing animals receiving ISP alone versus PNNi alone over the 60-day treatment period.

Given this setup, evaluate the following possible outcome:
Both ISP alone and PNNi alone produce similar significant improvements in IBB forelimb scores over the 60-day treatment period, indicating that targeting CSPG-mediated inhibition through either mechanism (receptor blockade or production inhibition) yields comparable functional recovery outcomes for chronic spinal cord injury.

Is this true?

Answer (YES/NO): NO